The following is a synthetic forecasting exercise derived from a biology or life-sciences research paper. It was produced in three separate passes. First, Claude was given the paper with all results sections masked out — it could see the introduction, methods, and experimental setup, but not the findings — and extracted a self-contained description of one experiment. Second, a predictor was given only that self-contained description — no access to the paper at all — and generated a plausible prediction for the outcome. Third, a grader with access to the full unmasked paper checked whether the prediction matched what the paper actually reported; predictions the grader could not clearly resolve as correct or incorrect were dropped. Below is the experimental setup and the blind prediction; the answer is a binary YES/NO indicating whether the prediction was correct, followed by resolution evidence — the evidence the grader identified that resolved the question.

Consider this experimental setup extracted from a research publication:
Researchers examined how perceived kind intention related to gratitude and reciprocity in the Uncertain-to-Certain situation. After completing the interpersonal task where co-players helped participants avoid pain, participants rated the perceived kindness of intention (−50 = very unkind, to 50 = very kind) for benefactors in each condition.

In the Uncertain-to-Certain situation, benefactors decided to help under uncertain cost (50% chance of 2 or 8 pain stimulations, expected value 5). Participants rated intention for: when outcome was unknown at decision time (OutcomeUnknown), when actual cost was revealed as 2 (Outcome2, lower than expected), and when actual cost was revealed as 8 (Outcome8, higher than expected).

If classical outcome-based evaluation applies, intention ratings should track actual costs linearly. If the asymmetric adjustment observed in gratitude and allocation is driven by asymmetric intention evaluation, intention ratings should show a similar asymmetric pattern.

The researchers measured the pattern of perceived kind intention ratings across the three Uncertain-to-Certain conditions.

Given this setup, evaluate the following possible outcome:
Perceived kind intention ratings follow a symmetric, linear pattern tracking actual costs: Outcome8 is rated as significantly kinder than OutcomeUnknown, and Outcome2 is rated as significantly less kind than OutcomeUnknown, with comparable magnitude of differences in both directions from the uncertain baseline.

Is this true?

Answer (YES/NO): NO